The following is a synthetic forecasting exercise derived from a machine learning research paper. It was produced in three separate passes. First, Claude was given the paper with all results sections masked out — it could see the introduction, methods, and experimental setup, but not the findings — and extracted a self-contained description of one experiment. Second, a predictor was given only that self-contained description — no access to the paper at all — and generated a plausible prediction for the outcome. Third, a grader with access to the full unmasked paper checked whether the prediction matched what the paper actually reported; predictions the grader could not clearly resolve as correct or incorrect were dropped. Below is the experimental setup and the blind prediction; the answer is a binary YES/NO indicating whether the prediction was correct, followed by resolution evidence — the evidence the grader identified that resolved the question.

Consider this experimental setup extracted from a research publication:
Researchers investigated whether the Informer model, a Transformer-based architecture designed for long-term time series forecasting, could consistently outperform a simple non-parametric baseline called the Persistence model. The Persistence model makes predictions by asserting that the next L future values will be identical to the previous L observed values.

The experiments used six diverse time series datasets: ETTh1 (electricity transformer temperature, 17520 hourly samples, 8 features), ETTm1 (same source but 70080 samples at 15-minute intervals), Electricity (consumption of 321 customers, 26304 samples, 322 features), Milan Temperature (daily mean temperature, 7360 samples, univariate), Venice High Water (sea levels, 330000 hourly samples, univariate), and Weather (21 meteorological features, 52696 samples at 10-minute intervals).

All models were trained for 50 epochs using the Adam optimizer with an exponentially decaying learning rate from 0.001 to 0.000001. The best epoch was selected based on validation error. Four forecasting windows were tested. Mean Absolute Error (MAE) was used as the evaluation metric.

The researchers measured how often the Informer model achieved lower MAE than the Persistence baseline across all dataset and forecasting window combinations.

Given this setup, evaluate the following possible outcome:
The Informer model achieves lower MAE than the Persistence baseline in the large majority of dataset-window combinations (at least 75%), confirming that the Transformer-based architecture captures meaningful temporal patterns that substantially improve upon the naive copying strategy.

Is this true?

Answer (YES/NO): NO